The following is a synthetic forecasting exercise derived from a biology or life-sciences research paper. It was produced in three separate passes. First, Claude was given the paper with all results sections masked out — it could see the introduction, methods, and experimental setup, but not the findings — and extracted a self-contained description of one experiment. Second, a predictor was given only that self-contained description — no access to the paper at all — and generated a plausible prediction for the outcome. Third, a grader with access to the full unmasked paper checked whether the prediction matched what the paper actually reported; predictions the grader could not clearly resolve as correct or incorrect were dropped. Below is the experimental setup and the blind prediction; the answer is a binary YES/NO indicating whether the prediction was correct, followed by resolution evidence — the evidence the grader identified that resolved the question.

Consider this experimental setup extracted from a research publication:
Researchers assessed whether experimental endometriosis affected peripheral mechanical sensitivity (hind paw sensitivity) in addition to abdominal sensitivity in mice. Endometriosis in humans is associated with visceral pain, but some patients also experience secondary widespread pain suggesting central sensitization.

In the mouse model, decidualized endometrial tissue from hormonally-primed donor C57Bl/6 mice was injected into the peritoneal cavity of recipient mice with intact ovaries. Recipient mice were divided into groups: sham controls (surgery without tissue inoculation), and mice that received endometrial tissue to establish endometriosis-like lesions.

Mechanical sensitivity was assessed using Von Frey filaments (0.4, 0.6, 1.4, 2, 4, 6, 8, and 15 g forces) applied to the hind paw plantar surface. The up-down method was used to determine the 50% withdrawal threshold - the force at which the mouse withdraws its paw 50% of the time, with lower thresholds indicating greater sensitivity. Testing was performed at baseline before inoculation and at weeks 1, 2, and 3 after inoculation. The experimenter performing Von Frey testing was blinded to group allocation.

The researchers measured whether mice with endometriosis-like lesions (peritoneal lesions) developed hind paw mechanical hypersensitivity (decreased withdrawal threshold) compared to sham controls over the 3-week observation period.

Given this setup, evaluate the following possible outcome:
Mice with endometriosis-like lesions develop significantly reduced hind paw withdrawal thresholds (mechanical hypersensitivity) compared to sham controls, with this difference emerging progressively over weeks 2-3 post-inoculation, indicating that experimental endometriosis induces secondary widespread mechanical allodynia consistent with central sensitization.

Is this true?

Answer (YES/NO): NO